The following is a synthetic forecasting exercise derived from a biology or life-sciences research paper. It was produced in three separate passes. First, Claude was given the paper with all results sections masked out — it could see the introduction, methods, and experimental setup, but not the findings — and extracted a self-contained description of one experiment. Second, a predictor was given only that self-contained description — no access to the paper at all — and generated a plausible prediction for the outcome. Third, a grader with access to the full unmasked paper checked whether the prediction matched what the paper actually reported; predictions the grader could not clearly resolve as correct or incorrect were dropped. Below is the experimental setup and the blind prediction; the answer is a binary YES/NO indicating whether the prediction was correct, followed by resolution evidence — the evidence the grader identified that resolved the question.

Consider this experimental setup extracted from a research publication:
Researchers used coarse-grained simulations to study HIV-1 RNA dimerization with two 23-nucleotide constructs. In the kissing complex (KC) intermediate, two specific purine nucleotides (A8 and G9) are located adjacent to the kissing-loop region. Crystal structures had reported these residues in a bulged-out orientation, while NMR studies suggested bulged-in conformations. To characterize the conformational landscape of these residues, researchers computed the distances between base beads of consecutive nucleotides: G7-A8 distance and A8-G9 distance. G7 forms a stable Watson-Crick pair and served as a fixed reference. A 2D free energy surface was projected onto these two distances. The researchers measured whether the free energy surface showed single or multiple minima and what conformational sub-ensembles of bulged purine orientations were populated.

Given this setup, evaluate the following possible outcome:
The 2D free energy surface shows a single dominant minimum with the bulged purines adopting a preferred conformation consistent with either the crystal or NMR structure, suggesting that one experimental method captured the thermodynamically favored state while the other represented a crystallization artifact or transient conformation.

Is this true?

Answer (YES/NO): NO